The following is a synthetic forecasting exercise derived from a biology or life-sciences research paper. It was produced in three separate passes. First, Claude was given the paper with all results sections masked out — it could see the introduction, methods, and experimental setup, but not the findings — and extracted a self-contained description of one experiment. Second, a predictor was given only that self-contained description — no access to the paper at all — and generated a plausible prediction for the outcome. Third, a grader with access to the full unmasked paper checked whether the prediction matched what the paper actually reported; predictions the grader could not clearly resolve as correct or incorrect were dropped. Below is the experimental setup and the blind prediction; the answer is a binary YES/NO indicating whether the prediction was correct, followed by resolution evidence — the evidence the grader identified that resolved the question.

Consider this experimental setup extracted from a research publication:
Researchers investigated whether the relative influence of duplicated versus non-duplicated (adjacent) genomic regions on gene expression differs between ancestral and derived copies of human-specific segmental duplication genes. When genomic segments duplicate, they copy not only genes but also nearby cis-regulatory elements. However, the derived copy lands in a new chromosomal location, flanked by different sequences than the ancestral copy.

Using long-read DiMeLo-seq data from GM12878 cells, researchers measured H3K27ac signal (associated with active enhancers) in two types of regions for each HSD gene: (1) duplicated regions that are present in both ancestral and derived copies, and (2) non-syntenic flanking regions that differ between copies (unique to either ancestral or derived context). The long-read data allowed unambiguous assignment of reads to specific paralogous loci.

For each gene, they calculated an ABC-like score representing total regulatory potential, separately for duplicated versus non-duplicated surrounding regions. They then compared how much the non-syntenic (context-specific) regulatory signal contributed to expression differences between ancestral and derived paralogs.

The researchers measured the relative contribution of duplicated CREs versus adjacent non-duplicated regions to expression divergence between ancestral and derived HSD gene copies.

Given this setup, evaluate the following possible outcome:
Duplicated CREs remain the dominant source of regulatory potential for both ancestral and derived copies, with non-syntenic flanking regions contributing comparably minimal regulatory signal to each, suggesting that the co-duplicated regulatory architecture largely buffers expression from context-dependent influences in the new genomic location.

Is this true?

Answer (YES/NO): NO